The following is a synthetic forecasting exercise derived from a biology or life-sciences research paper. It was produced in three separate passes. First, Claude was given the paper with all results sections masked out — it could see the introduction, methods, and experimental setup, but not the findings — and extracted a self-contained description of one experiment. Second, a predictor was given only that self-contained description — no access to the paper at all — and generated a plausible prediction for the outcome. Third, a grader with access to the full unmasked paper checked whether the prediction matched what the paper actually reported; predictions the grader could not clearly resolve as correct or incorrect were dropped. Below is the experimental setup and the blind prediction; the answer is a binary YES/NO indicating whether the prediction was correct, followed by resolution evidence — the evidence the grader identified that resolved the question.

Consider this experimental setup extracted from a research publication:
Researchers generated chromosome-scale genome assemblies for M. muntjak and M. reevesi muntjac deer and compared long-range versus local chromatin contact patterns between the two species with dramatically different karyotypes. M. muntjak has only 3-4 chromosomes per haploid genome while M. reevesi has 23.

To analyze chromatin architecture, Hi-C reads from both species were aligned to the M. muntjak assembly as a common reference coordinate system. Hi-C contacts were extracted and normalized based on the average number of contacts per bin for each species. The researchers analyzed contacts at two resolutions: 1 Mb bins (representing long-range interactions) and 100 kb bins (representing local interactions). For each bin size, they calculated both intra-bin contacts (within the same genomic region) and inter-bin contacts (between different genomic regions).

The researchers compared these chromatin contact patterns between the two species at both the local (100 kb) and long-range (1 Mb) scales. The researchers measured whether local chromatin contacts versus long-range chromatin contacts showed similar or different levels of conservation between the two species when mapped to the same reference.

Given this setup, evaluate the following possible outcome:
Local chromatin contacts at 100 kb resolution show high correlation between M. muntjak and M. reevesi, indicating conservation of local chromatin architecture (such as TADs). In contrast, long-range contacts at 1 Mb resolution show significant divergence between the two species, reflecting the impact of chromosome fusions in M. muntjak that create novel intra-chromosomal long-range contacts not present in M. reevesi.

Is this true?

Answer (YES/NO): NO